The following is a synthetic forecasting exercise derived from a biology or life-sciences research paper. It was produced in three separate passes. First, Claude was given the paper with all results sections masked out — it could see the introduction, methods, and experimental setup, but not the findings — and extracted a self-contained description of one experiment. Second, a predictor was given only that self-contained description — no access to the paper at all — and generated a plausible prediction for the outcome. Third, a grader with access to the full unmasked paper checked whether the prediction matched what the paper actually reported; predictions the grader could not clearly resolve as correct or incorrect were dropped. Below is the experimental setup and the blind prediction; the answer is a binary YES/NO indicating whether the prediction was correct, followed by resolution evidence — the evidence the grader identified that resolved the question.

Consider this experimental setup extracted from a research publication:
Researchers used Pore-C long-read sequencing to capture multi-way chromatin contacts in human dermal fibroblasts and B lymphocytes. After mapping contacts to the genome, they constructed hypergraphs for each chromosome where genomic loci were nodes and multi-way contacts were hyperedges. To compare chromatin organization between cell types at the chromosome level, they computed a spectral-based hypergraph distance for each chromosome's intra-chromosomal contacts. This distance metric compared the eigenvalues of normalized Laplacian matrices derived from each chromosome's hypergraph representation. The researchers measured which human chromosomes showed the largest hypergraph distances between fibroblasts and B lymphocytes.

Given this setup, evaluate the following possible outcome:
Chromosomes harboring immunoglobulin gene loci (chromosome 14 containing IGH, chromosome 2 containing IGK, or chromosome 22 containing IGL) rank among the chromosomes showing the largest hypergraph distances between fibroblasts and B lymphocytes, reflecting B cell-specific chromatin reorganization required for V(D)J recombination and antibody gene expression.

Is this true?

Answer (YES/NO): NO